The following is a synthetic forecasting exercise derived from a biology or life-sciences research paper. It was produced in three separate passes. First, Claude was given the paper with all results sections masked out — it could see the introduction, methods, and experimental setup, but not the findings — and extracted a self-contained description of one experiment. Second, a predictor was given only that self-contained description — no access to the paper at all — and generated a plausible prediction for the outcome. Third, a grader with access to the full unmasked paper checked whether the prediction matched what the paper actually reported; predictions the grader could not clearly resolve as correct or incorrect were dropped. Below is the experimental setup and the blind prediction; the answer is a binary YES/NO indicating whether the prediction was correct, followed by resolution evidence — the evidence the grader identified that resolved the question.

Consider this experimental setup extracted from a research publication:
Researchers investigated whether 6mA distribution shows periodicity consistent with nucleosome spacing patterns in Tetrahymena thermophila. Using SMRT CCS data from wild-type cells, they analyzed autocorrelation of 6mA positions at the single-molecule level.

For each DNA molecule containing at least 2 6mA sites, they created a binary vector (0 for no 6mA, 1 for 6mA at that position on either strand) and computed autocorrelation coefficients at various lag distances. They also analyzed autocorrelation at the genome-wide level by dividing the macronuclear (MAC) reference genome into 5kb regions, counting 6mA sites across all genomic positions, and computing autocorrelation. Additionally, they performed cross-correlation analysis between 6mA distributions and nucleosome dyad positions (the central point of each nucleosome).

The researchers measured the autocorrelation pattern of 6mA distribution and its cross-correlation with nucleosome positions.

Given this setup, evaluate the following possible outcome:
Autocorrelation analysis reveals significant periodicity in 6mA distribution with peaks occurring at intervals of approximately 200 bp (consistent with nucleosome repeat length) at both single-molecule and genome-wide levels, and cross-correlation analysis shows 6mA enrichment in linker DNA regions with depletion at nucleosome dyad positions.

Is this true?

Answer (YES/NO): YES